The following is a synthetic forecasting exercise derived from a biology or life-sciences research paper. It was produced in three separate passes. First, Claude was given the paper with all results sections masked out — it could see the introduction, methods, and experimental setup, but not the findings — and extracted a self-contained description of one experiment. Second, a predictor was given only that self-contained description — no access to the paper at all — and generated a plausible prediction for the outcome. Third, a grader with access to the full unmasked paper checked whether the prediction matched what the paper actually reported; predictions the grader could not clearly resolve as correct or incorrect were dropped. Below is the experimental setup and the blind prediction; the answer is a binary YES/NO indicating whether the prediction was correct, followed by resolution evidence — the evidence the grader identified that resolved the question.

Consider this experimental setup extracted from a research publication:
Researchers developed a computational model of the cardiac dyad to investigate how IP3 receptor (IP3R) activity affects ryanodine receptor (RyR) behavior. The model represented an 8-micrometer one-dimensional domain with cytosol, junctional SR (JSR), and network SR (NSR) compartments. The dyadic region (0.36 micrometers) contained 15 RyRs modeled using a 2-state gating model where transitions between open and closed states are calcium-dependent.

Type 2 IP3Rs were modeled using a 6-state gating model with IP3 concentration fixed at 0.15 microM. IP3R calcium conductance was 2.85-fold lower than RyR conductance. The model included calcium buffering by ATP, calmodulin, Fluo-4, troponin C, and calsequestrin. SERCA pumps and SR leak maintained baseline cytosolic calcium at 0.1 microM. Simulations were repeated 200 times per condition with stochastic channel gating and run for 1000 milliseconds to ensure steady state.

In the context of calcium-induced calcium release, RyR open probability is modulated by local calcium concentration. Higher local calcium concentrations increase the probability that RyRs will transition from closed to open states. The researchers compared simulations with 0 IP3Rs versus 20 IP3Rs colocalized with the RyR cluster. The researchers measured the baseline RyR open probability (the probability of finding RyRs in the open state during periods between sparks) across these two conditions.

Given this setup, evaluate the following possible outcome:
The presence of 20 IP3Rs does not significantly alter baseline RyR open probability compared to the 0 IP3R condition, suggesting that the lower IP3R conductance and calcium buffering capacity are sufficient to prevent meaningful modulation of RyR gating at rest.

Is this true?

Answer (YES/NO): NO